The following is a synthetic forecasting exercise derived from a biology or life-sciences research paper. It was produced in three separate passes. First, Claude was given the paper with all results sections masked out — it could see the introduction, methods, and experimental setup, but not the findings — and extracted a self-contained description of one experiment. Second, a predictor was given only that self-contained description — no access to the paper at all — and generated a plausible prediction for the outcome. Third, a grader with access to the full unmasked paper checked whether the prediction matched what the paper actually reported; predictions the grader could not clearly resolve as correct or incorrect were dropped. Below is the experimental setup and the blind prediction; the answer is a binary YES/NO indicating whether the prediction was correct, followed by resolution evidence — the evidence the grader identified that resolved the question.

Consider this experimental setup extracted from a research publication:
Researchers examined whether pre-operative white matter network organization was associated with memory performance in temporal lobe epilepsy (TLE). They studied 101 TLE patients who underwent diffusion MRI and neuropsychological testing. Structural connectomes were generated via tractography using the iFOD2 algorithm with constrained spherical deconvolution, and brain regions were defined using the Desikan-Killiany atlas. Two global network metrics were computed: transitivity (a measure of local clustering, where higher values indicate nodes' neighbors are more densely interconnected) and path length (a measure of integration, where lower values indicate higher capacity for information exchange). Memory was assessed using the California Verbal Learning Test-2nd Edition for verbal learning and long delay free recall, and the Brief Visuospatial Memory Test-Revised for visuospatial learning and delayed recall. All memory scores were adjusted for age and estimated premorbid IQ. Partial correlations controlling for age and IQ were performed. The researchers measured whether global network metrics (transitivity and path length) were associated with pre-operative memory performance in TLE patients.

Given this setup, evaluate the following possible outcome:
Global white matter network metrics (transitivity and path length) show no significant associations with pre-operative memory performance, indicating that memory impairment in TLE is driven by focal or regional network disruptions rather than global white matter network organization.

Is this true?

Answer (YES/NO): NO